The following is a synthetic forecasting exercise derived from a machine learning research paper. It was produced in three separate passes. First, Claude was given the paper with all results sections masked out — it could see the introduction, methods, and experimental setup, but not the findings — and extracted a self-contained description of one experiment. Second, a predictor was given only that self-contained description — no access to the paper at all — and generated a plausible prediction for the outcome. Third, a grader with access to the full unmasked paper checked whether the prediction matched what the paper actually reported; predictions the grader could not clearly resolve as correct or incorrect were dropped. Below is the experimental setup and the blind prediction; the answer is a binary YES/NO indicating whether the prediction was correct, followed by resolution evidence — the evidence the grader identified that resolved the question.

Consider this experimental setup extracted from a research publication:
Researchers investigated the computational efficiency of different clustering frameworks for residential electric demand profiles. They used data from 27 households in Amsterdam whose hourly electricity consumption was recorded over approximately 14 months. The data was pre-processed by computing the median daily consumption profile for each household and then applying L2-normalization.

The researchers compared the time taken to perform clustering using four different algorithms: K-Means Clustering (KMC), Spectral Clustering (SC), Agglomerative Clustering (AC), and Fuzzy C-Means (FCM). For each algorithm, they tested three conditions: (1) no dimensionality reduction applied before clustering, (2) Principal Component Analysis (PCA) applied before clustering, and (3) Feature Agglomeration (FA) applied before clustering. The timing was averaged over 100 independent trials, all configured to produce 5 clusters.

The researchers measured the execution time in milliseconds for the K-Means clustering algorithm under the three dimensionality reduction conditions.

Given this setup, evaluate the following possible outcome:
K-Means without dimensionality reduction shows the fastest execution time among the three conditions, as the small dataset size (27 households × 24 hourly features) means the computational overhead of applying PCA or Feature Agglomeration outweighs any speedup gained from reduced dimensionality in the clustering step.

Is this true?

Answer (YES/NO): NO